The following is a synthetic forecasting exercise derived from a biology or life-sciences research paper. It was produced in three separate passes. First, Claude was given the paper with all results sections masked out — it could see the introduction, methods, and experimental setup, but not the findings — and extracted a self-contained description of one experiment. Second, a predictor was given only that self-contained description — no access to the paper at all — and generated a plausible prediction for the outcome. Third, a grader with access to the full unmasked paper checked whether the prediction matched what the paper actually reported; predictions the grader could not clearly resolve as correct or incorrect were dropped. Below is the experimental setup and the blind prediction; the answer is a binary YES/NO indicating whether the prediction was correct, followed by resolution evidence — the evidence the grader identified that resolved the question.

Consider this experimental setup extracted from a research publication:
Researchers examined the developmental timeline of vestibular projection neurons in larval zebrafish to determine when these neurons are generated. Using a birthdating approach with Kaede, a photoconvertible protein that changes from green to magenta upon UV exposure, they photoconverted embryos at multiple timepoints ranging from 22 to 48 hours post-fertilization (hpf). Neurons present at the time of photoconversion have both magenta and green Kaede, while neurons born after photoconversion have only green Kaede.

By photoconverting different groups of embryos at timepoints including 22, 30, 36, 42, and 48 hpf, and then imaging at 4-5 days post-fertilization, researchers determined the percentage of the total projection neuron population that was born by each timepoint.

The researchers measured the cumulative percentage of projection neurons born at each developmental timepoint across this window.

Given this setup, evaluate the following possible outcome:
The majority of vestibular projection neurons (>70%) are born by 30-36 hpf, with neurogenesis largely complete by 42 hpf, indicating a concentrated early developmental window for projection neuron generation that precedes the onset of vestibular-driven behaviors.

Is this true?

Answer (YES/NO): NO